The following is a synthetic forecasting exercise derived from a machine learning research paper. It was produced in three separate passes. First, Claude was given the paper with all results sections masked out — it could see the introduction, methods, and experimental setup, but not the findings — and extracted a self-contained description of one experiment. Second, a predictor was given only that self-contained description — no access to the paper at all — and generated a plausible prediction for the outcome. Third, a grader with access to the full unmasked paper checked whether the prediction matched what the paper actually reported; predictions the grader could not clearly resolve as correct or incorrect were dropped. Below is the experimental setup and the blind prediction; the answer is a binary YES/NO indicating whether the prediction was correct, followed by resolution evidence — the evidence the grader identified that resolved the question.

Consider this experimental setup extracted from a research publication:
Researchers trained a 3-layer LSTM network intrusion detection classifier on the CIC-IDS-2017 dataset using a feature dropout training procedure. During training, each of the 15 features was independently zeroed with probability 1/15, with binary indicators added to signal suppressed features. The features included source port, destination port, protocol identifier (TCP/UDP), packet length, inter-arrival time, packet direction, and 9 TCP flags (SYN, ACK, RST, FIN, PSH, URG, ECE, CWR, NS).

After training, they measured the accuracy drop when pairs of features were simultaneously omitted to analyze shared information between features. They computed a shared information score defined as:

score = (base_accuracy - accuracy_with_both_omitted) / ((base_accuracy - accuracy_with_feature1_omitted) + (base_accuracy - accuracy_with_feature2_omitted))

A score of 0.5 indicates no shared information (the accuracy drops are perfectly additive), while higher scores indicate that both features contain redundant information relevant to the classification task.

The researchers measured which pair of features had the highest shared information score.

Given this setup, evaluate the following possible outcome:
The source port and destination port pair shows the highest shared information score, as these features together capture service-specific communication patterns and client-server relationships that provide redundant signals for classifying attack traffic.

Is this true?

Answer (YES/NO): NO